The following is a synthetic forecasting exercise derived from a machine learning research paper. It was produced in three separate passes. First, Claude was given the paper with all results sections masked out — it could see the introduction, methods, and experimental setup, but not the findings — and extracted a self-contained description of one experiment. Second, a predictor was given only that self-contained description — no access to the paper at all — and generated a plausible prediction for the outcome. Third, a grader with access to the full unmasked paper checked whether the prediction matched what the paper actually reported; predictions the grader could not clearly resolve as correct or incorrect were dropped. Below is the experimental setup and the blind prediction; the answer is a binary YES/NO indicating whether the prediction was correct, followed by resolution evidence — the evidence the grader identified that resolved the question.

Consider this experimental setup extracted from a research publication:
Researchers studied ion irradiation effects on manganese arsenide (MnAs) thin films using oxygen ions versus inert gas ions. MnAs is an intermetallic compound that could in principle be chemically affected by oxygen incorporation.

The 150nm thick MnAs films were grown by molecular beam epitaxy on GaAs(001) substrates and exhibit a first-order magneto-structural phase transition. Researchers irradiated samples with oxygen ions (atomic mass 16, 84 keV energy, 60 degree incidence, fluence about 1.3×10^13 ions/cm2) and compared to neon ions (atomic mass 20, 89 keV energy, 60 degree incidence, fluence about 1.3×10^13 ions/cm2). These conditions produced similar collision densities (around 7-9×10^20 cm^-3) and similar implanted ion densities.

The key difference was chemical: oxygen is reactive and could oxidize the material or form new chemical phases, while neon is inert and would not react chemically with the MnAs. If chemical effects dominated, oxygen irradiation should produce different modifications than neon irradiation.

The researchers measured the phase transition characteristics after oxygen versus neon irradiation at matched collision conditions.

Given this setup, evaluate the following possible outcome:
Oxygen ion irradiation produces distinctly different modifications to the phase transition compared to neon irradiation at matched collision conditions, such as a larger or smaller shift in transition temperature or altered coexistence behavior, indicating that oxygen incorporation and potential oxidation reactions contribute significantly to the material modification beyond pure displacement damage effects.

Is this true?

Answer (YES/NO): NO